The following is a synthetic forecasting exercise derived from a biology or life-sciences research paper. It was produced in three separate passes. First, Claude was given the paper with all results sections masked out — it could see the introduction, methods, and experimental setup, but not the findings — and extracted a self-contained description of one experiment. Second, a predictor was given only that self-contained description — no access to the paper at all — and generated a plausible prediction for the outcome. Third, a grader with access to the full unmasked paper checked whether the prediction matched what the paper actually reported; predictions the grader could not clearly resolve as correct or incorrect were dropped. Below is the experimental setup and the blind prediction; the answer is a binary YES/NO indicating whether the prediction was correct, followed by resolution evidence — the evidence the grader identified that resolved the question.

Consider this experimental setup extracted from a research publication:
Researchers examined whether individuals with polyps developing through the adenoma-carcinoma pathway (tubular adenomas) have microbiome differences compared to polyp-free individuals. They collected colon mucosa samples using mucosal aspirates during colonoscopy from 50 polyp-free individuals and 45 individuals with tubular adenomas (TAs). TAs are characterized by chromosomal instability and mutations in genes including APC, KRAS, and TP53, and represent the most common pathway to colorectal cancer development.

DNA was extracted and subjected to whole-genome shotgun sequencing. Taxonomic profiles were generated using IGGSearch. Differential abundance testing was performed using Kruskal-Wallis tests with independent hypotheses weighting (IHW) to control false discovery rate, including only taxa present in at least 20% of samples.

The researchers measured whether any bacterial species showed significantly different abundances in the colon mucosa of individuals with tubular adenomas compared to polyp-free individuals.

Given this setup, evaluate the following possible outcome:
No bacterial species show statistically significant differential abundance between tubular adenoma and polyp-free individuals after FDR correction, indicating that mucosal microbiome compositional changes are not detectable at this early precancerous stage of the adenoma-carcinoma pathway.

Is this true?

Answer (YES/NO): YES